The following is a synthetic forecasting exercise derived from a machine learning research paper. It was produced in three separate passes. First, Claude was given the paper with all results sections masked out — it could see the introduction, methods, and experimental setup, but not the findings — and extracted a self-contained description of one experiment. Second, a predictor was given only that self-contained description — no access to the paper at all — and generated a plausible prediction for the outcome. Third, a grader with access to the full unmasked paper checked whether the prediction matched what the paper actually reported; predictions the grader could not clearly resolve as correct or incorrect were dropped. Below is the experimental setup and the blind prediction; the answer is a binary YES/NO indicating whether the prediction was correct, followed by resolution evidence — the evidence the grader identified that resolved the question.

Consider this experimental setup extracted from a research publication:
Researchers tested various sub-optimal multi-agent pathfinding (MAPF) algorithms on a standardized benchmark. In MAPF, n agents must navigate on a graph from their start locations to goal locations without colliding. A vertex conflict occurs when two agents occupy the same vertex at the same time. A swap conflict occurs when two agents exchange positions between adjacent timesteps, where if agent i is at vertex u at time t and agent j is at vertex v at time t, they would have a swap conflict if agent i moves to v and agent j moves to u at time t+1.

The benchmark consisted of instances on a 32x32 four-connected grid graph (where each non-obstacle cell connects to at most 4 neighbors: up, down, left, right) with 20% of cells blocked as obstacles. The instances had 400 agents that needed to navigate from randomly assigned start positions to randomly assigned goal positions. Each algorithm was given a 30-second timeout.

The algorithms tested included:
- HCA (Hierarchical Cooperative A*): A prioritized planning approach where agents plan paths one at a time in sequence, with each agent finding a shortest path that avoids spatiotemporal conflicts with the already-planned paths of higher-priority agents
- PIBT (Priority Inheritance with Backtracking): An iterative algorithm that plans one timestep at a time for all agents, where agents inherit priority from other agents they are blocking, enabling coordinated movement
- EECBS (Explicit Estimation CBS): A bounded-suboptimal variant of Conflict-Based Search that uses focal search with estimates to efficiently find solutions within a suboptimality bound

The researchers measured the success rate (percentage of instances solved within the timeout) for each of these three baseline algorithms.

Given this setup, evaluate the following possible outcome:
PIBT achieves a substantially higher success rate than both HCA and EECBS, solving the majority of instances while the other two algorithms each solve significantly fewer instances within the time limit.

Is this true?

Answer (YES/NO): NO